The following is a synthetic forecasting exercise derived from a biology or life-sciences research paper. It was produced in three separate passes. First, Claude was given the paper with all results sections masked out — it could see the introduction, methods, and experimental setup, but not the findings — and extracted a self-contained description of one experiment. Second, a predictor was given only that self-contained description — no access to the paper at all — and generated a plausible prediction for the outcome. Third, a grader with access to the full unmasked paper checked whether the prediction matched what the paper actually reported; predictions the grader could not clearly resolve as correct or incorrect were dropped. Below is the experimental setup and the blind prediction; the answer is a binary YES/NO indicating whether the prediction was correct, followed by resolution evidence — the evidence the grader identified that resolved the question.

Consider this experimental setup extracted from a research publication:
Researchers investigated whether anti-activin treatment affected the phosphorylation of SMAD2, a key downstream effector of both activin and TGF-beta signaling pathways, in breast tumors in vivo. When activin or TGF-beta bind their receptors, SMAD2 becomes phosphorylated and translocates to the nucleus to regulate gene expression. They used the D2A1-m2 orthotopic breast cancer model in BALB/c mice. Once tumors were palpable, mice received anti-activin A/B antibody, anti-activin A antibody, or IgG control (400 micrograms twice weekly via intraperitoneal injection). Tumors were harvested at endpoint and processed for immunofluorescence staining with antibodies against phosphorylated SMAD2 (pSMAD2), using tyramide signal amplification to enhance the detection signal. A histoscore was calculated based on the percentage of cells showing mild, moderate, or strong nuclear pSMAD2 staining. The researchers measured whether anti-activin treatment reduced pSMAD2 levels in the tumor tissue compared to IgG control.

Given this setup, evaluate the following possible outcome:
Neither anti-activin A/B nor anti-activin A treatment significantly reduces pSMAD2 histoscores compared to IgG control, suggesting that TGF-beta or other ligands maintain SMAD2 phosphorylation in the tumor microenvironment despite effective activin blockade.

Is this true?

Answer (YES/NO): NO